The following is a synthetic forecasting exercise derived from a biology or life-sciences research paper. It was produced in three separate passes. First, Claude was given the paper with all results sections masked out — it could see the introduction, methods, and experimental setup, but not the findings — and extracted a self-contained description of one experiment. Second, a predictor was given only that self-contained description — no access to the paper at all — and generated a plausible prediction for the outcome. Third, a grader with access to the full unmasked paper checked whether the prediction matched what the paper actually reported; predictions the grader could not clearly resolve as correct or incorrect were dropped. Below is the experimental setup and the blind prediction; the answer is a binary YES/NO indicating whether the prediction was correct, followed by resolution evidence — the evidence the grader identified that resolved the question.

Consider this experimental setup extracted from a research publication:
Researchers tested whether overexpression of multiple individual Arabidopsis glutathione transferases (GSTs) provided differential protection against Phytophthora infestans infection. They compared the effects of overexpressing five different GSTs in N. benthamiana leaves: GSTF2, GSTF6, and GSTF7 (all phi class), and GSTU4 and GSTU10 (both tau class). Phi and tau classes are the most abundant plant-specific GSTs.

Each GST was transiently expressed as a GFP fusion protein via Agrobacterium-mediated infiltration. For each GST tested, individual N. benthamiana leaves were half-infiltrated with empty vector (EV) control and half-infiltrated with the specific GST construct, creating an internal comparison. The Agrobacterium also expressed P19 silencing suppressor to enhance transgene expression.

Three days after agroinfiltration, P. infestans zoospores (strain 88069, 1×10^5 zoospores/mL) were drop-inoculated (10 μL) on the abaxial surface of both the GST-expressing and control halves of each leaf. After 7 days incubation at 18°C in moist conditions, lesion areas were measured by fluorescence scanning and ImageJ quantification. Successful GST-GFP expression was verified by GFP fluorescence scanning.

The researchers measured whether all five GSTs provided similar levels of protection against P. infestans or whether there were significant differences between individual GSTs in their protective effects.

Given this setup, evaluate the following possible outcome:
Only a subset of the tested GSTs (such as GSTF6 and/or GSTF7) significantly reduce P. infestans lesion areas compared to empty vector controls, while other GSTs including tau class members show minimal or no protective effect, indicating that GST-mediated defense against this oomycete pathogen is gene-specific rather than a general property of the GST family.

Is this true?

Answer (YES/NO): NO